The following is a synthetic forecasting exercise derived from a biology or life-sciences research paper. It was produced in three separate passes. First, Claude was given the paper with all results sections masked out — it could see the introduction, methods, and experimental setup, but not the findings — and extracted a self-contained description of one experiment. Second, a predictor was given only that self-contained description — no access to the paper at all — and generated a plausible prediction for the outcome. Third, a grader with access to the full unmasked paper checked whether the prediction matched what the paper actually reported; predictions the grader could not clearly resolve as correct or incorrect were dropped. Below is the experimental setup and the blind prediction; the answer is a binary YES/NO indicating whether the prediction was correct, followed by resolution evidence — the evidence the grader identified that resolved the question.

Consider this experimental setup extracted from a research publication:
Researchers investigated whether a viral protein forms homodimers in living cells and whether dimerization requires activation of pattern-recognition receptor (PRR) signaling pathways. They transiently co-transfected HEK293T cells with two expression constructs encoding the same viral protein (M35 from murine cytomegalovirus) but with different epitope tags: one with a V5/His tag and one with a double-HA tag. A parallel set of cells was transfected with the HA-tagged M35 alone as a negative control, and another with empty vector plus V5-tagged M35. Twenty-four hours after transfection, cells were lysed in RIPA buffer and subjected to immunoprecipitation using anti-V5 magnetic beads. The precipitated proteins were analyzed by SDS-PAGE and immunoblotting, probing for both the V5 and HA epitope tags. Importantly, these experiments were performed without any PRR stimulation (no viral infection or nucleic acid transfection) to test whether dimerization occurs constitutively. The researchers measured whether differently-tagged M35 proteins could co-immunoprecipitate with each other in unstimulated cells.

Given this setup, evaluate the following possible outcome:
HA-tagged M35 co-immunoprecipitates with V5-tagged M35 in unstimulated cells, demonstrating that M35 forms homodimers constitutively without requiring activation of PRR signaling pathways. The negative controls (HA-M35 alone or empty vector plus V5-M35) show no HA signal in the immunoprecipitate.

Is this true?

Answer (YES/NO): YES